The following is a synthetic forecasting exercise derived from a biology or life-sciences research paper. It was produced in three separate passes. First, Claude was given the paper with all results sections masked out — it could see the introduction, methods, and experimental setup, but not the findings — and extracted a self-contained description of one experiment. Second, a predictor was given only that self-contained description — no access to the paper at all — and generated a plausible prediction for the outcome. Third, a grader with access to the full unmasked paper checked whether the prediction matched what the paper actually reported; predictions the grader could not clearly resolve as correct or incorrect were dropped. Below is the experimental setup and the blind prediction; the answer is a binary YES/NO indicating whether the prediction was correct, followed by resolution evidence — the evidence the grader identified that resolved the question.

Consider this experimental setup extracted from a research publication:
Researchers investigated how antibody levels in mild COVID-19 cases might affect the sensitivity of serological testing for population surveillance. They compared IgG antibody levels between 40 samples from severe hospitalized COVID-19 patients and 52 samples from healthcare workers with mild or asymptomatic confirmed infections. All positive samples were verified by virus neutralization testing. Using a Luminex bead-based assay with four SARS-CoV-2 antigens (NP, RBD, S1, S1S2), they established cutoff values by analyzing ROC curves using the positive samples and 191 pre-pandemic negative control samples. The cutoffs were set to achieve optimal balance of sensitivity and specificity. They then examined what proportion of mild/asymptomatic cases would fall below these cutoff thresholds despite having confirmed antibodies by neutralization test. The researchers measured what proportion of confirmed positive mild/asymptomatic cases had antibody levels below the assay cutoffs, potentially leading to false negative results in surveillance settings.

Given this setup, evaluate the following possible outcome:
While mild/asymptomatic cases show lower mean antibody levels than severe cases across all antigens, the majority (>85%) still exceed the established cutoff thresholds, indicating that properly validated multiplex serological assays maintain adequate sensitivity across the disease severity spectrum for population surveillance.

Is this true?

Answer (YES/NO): YES